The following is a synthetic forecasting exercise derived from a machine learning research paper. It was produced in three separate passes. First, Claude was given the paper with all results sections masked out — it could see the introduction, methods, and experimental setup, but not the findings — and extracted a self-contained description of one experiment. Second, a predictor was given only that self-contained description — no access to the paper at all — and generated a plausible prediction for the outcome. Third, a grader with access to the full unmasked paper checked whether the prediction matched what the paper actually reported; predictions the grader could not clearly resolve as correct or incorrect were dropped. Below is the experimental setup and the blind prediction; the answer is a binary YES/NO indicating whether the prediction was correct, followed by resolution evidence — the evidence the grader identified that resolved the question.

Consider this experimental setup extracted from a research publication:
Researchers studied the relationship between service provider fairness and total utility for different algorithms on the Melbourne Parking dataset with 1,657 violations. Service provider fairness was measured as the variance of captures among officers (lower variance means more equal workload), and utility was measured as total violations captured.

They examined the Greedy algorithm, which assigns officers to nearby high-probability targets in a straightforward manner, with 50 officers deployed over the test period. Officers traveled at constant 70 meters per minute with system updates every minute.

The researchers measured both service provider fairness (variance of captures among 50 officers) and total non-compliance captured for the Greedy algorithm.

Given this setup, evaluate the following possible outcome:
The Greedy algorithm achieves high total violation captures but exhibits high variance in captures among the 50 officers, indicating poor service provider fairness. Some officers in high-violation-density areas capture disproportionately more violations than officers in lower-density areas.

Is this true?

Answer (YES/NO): NO